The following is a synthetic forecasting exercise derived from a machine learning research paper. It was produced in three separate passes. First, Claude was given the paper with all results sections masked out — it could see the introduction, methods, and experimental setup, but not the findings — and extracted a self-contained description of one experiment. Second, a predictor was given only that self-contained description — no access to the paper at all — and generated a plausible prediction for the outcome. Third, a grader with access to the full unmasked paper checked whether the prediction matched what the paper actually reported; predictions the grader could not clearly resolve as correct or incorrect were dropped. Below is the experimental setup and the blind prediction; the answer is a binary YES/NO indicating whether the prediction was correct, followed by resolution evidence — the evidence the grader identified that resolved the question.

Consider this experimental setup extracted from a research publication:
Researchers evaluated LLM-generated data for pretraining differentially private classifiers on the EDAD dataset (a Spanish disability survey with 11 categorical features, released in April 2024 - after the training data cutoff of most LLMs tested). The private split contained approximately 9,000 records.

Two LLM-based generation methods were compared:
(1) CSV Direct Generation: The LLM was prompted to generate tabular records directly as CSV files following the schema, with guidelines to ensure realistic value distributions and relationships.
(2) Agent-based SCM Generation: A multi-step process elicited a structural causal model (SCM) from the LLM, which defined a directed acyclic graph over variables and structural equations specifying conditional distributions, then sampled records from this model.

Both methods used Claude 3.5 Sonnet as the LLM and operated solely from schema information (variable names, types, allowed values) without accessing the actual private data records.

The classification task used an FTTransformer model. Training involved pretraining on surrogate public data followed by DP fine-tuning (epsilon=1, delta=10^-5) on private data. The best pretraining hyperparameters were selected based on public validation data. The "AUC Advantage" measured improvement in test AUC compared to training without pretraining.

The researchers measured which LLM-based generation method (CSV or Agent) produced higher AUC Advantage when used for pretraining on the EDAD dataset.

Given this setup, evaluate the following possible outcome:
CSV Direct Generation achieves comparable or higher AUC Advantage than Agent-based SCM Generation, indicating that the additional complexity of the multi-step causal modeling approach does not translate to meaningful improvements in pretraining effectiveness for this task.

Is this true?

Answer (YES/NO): YES